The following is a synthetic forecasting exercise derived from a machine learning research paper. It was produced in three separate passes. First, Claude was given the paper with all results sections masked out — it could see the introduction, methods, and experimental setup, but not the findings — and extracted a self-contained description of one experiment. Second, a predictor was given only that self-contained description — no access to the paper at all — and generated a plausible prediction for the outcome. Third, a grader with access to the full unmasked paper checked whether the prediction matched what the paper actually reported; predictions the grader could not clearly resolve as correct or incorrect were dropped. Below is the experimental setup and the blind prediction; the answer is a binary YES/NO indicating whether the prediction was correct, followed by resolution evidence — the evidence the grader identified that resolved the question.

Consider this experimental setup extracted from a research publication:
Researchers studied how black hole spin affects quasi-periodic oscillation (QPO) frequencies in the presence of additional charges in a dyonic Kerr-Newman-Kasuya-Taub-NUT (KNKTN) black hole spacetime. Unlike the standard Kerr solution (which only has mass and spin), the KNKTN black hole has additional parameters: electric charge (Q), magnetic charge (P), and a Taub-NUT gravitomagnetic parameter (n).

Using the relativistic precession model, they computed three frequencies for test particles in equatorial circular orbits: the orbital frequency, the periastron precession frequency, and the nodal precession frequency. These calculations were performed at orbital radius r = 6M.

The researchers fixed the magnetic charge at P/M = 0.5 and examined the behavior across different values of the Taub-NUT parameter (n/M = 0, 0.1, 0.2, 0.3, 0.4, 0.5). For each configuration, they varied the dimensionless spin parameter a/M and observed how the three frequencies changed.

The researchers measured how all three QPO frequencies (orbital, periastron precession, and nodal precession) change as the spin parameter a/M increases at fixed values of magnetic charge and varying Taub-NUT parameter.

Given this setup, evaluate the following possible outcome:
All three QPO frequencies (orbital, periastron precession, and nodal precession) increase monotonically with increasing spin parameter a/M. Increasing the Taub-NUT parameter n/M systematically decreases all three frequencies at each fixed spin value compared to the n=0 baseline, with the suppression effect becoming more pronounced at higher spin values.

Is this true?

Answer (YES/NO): NO